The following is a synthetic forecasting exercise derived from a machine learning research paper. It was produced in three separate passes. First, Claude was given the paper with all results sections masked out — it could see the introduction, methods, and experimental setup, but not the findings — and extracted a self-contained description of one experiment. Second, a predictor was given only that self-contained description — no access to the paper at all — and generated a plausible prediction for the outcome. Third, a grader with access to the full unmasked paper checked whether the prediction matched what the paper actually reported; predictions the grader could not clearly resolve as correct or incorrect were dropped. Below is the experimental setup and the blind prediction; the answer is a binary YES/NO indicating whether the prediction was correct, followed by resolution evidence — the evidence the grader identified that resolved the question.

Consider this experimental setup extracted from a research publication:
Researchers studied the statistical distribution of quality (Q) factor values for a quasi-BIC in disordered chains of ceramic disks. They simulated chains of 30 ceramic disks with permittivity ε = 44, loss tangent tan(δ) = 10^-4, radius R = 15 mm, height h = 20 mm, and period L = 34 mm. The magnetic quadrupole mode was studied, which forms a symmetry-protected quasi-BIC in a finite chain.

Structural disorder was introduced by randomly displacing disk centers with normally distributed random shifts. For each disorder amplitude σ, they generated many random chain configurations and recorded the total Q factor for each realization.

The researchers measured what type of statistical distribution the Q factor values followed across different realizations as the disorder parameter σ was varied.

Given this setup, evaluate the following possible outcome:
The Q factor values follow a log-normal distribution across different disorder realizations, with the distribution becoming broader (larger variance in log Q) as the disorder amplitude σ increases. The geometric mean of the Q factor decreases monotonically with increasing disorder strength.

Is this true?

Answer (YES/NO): NO